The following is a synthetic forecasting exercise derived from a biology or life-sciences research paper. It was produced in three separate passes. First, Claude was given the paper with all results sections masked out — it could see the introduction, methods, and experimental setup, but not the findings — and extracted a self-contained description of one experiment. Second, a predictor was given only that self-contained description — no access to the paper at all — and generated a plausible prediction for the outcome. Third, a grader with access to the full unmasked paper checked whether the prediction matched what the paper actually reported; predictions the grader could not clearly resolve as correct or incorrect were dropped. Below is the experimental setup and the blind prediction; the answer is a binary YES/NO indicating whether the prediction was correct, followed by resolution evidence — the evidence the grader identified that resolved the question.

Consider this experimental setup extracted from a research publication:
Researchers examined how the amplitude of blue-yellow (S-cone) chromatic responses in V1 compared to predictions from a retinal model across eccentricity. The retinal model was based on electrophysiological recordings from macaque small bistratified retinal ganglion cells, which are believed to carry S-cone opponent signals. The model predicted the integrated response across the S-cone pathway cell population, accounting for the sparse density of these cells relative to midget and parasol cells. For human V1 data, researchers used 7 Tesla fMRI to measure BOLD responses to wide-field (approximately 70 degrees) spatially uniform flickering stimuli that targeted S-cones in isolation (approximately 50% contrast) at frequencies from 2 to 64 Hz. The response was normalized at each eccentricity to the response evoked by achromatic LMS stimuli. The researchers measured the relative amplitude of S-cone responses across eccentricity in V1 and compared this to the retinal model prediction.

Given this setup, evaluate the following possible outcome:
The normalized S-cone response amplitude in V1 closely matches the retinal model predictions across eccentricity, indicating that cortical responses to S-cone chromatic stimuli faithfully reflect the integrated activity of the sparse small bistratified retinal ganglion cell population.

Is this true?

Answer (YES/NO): NO